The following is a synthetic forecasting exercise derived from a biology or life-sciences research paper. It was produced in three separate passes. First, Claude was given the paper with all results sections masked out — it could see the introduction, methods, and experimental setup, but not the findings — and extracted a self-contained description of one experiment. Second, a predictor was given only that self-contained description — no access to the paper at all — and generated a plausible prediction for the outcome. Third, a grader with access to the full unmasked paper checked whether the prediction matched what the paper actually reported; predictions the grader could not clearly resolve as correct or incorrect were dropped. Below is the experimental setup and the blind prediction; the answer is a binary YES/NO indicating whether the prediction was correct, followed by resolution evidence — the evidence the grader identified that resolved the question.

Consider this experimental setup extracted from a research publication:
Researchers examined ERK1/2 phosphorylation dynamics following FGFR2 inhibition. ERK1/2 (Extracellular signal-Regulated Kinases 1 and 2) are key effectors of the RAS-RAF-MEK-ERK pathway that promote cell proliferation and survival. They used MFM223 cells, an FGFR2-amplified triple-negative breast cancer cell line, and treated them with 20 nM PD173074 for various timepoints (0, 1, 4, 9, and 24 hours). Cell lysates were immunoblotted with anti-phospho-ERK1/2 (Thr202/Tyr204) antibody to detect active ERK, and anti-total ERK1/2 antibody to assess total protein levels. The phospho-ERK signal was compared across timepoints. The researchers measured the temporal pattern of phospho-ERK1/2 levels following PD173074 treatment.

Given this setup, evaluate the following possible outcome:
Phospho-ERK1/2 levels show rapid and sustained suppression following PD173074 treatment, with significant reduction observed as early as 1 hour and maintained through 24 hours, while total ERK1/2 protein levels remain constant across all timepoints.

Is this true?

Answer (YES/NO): NO